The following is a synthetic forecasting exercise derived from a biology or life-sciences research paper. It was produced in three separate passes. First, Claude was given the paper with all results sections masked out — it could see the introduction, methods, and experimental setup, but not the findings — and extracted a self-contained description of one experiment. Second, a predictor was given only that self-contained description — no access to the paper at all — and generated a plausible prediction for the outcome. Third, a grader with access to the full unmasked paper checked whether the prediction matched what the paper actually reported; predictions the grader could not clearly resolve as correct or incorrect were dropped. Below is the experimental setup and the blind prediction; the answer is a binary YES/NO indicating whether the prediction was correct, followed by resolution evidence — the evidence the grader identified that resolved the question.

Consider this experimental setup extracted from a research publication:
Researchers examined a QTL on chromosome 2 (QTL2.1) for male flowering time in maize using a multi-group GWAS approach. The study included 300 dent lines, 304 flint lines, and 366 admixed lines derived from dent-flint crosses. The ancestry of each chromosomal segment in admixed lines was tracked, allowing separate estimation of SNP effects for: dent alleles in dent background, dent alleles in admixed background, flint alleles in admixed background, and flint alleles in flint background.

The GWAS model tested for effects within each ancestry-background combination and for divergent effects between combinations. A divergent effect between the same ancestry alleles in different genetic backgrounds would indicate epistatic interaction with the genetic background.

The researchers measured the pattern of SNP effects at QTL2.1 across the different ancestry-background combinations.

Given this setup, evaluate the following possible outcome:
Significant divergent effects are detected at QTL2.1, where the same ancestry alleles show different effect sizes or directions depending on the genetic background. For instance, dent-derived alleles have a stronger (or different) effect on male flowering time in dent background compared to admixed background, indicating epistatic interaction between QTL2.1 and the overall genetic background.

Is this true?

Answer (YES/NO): NO